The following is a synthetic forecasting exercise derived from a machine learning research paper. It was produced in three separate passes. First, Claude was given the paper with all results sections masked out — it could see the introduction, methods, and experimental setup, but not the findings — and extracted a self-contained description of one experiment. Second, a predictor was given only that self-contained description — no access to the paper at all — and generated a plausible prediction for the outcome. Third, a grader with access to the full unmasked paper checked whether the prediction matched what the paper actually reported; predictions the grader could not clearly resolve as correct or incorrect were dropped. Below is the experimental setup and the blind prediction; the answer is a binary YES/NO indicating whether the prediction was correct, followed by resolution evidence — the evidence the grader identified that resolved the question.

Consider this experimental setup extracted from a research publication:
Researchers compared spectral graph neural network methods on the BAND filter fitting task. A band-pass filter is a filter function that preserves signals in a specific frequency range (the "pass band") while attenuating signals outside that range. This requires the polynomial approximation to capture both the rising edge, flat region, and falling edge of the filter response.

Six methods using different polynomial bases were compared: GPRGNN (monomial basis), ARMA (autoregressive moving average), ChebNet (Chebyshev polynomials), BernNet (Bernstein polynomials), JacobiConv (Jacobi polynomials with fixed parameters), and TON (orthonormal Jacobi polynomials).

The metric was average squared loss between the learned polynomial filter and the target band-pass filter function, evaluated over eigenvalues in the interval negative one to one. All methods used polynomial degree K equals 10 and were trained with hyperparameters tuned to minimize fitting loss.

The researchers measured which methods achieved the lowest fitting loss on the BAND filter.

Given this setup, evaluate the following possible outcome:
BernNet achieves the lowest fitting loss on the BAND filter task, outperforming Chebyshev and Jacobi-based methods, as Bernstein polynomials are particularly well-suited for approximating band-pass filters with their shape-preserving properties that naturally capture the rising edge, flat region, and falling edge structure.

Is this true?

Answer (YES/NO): NO